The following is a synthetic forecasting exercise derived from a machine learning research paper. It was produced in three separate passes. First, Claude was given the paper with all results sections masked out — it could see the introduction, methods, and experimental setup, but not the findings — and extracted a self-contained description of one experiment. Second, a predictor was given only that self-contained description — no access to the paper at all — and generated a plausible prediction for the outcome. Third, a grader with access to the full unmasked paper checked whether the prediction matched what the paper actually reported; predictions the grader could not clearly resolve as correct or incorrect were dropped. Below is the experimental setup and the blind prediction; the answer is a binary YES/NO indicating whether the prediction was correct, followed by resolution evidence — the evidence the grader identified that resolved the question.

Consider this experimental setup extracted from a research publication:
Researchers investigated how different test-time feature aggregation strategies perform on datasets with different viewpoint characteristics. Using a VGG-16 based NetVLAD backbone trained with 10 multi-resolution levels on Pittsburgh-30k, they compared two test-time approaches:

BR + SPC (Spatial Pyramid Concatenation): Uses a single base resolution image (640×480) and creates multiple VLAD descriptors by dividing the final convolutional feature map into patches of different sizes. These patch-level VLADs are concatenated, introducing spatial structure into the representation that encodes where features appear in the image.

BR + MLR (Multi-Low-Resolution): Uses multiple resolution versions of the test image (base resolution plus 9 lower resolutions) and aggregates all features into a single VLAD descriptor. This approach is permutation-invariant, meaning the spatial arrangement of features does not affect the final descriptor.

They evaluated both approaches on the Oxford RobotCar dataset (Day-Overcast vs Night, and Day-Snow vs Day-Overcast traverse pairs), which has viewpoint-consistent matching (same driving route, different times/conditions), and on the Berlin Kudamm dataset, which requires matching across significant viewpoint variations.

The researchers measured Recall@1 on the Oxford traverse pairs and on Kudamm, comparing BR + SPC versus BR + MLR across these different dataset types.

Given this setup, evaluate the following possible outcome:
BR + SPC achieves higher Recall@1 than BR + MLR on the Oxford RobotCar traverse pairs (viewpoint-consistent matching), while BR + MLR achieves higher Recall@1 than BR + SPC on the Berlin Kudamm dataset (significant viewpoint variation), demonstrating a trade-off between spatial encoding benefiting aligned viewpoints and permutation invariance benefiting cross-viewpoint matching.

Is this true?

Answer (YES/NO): YES